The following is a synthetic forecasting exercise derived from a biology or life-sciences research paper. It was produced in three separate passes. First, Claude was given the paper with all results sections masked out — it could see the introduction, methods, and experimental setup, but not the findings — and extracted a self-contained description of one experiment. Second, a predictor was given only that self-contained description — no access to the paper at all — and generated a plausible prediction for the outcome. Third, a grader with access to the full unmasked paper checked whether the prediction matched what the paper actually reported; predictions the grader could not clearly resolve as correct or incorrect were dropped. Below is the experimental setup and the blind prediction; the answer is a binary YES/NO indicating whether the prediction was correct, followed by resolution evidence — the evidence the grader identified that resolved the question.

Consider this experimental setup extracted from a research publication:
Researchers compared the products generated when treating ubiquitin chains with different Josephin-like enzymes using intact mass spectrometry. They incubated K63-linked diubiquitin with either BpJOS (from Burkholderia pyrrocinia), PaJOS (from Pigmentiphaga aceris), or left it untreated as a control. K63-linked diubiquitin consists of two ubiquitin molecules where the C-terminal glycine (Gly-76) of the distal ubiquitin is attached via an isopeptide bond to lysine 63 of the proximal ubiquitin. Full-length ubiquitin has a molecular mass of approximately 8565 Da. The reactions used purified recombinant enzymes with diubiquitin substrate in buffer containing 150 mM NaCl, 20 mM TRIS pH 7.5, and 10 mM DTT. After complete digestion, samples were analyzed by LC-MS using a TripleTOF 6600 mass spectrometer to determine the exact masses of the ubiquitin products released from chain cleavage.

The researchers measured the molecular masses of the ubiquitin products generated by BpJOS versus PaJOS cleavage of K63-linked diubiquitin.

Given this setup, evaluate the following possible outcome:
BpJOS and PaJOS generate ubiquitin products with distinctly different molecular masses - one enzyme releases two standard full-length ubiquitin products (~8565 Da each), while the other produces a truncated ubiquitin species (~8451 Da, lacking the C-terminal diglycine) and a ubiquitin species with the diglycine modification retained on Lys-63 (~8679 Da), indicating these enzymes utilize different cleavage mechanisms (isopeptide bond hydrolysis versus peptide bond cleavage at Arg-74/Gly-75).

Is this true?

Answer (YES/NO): YES